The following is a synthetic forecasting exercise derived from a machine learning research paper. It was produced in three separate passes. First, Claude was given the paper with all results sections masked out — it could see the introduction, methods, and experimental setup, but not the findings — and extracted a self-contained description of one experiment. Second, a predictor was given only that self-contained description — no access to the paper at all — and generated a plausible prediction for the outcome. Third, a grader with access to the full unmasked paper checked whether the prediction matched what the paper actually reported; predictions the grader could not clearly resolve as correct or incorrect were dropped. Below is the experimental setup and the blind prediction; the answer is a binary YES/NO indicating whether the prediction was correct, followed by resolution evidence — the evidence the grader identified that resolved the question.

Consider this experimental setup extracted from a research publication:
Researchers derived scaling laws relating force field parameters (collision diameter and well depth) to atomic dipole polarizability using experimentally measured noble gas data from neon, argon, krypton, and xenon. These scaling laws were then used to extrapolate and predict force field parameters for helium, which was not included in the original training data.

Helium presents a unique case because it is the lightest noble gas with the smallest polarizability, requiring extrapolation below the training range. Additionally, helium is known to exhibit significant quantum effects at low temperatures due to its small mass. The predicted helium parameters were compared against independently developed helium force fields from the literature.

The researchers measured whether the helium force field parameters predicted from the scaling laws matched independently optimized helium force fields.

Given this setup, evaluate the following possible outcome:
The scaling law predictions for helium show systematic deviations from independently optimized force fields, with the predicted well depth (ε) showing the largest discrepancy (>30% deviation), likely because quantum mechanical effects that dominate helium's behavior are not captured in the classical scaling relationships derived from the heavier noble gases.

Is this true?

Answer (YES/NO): YES